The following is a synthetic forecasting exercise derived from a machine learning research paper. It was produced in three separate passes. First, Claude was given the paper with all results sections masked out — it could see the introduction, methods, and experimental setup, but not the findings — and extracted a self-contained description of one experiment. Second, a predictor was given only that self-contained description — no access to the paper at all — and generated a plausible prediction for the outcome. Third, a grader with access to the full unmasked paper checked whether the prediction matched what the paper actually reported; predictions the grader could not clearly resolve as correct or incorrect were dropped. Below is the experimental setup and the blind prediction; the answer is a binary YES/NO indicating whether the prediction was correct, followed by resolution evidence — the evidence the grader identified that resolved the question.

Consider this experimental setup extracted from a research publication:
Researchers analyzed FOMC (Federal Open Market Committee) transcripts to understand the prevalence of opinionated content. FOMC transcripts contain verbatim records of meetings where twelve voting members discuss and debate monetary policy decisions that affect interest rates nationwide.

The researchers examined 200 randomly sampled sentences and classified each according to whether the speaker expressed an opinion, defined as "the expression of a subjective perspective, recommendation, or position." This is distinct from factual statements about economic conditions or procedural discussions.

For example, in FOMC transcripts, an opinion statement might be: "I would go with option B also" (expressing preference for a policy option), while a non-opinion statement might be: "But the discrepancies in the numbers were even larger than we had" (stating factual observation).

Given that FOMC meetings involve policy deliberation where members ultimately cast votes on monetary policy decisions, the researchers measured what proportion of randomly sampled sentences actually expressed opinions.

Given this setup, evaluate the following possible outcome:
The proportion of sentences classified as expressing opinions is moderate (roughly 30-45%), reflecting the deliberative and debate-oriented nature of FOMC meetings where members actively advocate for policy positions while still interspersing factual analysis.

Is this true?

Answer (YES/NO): NO